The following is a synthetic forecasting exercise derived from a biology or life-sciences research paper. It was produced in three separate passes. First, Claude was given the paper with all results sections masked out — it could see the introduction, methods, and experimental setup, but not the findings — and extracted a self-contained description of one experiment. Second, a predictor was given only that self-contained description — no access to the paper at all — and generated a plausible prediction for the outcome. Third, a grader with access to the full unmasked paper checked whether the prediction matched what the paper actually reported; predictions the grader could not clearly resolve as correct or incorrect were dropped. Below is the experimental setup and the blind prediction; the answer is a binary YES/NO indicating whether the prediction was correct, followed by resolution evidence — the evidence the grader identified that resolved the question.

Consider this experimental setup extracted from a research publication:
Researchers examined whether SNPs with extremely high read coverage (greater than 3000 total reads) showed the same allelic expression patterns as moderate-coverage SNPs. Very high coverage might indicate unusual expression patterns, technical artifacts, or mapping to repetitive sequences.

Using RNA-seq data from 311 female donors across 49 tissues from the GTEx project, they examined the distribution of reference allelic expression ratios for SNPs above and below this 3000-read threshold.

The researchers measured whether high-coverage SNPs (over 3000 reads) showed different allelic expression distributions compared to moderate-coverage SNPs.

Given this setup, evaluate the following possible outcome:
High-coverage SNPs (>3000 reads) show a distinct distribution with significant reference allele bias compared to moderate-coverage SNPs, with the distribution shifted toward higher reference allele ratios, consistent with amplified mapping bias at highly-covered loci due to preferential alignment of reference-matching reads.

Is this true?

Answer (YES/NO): NO